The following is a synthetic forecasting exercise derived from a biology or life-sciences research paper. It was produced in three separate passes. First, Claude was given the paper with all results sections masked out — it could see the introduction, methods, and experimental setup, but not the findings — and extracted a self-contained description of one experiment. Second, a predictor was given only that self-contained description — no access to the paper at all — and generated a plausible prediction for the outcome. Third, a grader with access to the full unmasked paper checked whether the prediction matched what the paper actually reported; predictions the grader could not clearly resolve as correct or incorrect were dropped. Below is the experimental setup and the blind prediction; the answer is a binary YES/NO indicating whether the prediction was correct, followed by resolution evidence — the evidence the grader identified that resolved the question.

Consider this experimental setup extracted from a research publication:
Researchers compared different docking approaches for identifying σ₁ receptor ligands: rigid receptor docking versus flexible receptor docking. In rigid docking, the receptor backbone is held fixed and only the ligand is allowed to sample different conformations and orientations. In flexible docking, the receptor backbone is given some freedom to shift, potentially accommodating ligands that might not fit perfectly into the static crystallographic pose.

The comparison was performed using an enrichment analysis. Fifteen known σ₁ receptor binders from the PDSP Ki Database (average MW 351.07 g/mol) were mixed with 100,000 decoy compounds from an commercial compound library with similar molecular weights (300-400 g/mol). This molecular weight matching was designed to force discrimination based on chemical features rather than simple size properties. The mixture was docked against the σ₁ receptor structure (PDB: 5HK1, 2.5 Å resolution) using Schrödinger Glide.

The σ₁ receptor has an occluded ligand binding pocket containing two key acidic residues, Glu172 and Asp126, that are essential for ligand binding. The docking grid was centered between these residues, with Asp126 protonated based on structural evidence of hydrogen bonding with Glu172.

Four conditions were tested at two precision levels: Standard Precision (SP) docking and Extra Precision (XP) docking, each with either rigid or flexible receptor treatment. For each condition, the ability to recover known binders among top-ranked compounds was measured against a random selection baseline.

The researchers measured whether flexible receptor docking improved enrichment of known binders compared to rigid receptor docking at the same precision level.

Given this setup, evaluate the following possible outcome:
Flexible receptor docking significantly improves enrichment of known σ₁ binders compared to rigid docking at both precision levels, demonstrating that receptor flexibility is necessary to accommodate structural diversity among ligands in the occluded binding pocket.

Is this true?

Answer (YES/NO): YES